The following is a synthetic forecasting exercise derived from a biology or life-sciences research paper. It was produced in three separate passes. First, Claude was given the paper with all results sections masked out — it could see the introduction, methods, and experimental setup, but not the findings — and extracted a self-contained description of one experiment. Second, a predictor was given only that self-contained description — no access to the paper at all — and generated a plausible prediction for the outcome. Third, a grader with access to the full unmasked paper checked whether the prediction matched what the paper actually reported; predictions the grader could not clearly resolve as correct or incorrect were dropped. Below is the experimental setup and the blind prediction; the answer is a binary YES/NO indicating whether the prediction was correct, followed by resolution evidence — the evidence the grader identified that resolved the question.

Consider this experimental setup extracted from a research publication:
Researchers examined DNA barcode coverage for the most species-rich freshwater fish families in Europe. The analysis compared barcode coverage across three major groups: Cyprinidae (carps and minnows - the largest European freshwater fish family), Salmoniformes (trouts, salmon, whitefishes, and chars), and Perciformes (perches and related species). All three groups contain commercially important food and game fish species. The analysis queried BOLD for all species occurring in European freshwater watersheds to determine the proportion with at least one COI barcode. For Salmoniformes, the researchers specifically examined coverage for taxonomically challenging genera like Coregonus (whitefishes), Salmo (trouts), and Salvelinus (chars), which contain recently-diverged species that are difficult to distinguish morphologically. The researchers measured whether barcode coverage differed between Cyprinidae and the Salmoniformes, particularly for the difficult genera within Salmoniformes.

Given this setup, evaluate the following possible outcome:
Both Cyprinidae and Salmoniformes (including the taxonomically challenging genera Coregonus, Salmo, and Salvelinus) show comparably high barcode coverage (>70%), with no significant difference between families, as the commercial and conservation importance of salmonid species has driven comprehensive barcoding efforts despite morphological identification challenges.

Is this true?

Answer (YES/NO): NO